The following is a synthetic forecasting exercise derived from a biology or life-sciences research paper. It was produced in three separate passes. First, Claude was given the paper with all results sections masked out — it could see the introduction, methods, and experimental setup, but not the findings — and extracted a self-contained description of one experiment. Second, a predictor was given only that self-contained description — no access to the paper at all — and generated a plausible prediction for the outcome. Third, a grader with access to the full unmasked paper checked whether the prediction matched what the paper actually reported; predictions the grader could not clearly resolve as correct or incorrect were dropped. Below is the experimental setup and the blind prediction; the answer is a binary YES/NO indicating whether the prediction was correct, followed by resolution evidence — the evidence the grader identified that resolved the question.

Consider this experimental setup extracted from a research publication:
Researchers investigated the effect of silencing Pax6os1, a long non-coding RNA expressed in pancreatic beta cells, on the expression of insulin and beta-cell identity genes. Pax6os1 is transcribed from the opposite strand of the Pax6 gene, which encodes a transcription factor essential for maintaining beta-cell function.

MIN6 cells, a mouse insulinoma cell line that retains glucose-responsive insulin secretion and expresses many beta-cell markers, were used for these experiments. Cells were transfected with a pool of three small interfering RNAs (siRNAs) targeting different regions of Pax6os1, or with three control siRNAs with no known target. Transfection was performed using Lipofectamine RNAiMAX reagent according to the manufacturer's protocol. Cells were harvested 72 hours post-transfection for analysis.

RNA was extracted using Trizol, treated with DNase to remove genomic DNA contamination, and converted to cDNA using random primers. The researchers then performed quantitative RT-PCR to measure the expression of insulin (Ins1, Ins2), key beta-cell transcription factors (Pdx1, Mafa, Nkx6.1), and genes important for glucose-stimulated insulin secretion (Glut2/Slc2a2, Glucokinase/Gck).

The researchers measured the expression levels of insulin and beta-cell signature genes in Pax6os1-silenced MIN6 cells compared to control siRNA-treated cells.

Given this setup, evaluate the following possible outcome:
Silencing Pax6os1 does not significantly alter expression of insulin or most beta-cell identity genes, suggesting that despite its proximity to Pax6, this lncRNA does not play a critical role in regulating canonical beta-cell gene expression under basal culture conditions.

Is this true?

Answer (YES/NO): NO